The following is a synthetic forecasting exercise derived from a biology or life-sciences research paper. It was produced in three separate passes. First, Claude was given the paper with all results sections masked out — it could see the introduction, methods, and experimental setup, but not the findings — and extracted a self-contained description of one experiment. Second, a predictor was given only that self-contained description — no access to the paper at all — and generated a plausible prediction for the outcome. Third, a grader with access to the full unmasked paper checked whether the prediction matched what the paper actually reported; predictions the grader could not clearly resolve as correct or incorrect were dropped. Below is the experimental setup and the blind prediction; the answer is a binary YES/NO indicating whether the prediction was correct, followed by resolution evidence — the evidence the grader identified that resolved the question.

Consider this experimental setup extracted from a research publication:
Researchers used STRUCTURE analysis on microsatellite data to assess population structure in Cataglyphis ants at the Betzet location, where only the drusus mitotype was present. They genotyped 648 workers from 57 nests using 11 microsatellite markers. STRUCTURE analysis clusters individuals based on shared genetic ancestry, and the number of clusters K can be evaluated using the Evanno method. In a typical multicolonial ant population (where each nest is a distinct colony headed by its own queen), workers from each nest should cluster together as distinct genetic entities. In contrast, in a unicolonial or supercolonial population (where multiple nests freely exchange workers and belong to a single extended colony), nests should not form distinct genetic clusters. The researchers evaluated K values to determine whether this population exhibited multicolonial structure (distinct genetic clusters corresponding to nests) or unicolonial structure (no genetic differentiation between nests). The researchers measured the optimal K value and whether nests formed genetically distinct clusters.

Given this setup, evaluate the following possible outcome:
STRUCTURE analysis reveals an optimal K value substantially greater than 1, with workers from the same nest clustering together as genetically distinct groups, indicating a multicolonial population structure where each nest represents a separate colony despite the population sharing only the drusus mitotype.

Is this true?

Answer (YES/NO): NO